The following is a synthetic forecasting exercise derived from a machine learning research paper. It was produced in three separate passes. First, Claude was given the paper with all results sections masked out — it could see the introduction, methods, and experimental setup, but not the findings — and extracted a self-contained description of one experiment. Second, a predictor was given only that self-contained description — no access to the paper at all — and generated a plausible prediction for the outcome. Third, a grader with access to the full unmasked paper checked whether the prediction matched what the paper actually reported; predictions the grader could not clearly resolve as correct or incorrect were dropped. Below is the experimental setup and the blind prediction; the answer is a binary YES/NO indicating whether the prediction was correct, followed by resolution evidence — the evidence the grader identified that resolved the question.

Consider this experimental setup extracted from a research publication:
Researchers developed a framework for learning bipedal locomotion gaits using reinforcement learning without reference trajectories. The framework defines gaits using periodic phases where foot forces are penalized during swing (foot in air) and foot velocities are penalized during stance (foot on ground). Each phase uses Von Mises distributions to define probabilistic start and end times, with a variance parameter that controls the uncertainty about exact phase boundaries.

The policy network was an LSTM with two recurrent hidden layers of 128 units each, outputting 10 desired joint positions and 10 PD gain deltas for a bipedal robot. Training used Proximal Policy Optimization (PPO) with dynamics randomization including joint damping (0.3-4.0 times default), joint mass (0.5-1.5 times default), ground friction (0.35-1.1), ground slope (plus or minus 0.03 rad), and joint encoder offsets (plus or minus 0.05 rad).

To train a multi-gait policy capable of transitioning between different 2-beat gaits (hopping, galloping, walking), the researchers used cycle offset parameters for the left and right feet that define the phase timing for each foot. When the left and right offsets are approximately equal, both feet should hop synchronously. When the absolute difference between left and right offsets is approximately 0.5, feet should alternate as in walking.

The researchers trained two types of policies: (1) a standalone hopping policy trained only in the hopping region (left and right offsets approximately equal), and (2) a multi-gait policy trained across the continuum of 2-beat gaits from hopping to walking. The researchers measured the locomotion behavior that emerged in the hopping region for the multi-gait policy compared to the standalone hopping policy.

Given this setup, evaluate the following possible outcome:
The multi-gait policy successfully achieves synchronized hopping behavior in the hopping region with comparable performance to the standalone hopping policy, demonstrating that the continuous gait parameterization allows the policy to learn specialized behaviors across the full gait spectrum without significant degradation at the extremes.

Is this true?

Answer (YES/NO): NO